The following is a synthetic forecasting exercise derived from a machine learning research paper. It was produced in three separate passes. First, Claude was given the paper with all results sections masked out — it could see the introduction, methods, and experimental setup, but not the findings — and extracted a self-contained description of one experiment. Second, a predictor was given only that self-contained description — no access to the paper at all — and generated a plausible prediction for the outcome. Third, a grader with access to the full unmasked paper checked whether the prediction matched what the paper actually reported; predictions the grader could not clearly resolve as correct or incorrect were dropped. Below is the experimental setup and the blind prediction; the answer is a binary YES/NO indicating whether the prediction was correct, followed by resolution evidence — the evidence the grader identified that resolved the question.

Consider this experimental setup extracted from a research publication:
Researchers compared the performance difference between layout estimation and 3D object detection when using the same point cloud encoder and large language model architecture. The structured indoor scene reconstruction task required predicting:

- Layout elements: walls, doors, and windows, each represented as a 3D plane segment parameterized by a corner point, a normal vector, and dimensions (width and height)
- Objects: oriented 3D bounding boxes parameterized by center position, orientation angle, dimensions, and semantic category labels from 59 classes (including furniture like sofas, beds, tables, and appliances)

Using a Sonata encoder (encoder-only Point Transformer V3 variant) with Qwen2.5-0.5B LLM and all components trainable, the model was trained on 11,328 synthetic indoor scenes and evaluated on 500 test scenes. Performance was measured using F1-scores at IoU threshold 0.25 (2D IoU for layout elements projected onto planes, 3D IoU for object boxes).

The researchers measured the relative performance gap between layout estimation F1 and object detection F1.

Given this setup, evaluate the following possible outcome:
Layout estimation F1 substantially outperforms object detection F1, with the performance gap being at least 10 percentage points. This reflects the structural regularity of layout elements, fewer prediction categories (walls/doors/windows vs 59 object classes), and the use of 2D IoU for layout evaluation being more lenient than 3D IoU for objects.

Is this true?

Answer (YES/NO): YES